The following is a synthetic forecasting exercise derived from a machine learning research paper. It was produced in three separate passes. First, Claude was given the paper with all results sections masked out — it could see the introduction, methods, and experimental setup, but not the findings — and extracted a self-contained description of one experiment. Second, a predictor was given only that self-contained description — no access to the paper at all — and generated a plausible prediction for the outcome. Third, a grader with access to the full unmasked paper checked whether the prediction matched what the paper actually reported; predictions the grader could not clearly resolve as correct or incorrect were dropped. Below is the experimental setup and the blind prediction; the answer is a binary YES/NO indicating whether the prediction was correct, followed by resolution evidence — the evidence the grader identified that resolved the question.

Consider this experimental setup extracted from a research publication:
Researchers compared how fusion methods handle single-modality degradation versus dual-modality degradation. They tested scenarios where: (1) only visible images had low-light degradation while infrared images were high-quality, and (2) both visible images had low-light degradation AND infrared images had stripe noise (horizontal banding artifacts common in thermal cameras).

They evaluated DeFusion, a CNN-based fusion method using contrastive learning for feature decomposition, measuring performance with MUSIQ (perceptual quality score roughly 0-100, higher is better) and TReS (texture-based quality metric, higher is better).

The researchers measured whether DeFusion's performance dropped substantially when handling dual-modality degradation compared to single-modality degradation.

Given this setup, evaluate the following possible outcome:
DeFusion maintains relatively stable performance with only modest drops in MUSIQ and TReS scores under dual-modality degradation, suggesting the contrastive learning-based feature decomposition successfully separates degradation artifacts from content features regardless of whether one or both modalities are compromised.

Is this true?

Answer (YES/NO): NO